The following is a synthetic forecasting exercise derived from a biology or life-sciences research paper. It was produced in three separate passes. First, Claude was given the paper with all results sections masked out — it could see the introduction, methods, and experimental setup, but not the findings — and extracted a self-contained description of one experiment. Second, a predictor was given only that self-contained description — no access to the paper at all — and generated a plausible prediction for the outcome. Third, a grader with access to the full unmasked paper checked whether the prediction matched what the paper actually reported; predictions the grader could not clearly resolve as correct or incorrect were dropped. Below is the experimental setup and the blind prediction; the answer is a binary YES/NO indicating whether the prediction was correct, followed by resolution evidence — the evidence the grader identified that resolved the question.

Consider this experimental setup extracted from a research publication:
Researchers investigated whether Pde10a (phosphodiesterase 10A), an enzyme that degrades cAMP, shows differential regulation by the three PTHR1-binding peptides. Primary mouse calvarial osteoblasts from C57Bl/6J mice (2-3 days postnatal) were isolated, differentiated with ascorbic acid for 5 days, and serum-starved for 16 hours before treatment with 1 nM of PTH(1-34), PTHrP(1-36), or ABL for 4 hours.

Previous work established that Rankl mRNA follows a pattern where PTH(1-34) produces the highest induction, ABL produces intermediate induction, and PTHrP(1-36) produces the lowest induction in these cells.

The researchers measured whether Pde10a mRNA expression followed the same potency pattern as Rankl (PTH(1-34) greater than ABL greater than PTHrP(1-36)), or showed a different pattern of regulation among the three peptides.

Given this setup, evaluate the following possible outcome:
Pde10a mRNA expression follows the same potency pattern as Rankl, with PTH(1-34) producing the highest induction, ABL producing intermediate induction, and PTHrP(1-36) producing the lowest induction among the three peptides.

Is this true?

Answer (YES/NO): YES